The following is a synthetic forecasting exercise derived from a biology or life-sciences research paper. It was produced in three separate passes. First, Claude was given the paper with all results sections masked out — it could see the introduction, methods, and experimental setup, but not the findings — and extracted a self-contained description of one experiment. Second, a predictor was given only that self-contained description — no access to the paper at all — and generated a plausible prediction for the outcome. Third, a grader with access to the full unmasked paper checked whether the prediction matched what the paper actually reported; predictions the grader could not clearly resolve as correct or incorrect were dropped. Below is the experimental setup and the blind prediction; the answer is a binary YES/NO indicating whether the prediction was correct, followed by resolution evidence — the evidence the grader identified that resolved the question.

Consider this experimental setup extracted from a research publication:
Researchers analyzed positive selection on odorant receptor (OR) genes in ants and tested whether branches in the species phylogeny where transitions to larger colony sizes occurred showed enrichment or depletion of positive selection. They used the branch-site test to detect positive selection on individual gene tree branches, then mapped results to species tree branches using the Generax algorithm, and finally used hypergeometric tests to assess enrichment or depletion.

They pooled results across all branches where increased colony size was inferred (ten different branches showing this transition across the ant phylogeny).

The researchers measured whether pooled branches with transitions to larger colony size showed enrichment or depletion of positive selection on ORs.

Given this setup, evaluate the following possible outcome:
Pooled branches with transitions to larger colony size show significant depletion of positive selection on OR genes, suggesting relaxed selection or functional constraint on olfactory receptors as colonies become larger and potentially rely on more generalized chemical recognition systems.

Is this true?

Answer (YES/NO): YES